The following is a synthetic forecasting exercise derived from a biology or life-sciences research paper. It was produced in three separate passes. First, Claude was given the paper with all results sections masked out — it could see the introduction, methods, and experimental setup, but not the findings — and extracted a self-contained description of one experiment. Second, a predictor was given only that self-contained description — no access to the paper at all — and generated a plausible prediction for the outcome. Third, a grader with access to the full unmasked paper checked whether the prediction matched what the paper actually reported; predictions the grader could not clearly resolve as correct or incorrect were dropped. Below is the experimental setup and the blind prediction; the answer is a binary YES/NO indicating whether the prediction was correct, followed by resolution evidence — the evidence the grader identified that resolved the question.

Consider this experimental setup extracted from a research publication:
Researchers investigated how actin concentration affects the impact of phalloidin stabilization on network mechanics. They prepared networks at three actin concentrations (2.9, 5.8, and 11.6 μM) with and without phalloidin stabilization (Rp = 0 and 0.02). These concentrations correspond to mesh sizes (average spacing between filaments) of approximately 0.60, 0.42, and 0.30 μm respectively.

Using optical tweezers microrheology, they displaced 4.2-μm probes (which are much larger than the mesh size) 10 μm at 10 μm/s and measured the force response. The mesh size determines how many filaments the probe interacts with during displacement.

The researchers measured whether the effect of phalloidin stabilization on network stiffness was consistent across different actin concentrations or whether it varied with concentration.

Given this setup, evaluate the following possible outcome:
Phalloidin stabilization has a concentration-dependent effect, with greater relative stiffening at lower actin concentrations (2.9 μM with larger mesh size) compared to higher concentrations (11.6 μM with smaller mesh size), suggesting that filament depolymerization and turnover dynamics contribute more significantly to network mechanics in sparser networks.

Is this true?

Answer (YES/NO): NO